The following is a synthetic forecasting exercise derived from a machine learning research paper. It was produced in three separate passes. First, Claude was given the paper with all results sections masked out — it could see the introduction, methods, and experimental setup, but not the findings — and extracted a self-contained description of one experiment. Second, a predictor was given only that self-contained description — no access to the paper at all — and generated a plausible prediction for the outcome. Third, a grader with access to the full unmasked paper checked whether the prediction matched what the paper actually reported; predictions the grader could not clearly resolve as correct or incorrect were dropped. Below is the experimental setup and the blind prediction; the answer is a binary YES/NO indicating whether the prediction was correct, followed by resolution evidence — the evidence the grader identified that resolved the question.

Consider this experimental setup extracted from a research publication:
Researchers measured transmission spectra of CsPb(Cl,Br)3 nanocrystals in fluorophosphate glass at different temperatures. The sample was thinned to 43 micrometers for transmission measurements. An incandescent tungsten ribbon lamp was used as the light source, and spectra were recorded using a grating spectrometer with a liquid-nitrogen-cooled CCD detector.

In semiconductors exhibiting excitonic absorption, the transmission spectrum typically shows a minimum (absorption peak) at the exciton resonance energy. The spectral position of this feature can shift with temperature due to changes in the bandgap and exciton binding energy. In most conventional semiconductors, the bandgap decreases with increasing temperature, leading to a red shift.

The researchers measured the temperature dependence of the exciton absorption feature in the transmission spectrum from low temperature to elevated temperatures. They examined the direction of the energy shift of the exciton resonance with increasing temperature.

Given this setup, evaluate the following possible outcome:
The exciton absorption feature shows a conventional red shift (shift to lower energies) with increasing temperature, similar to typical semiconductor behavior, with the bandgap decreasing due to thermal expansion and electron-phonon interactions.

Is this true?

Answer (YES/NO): NO